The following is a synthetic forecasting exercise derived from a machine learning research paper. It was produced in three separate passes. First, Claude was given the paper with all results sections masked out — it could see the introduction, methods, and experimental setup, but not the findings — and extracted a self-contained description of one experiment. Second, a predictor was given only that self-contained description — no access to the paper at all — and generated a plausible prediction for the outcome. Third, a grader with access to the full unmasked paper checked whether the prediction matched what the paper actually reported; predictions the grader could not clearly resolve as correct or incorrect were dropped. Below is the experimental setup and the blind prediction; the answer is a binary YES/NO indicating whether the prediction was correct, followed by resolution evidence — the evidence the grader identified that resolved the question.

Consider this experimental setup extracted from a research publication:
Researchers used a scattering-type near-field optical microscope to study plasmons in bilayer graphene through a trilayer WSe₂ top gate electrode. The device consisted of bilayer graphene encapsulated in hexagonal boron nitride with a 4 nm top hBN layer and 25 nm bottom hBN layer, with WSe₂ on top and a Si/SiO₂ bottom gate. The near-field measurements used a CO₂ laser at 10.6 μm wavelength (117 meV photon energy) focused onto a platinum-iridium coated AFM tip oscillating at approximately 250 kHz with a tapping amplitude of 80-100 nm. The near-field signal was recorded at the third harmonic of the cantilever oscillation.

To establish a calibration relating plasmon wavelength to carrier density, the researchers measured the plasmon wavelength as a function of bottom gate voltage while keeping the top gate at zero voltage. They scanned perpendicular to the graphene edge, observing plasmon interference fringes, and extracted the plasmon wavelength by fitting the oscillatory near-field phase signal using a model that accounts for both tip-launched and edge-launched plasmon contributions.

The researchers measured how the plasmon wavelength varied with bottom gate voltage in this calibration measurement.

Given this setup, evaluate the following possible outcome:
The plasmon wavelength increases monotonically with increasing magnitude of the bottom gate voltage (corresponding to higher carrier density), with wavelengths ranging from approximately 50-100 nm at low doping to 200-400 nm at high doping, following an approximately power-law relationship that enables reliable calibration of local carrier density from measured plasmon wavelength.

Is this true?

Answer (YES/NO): NO